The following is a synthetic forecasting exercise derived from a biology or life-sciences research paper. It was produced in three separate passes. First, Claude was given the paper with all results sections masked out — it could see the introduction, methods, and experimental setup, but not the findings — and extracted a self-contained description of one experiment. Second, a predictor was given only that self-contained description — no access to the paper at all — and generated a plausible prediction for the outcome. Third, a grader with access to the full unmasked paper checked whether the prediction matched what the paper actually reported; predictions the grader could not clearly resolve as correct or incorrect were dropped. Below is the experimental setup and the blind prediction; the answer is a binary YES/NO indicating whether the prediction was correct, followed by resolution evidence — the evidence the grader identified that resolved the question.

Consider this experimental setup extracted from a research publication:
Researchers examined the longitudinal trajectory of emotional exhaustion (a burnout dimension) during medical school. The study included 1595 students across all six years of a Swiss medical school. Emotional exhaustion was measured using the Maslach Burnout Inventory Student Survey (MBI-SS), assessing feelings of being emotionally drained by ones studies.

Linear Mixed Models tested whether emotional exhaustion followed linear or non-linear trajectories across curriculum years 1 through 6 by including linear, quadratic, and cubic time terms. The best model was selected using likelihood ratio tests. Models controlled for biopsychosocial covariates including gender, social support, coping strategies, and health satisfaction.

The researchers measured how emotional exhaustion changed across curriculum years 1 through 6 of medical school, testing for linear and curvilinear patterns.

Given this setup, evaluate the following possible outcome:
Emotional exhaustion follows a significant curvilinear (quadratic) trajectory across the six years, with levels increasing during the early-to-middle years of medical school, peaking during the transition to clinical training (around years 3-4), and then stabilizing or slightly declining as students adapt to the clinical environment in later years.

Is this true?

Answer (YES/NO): NO